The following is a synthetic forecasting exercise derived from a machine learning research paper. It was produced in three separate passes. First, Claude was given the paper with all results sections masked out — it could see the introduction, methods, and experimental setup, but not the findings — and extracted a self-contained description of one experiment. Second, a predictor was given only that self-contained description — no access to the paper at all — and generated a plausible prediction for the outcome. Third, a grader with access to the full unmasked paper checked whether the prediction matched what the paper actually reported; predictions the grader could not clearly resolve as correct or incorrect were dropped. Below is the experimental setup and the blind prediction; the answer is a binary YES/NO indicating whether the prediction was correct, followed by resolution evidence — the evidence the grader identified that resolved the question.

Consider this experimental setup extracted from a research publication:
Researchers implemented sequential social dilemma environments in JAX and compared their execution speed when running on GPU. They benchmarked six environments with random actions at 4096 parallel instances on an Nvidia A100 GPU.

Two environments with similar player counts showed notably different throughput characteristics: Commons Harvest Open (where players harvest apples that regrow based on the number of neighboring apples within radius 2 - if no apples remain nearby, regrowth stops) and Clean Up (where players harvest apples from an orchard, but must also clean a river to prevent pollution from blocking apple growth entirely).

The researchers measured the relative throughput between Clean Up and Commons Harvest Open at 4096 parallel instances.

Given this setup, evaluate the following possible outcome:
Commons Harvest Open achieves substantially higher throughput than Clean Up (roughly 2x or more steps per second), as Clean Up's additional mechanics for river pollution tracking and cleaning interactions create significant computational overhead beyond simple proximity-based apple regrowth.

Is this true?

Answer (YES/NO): NO